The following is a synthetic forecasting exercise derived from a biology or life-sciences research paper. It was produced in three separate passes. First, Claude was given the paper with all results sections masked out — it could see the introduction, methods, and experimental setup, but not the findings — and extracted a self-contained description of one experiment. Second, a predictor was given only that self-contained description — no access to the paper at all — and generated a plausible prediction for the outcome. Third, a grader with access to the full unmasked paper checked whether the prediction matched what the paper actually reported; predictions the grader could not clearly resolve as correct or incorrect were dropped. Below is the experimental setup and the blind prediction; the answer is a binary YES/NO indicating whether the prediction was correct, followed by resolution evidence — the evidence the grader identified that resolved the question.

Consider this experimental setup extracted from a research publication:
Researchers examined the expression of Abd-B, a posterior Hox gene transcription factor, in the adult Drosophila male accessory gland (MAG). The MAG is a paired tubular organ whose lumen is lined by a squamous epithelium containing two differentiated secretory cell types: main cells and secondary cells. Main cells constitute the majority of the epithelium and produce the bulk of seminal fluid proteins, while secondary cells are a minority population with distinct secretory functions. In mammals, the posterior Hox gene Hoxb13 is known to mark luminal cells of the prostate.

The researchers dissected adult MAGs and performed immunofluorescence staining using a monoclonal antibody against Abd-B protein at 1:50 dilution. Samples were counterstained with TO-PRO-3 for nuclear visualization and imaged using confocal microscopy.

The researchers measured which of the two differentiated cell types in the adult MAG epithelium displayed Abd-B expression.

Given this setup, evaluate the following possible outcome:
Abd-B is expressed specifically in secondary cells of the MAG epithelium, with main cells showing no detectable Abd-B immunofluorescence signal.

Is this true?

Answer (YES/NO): YES